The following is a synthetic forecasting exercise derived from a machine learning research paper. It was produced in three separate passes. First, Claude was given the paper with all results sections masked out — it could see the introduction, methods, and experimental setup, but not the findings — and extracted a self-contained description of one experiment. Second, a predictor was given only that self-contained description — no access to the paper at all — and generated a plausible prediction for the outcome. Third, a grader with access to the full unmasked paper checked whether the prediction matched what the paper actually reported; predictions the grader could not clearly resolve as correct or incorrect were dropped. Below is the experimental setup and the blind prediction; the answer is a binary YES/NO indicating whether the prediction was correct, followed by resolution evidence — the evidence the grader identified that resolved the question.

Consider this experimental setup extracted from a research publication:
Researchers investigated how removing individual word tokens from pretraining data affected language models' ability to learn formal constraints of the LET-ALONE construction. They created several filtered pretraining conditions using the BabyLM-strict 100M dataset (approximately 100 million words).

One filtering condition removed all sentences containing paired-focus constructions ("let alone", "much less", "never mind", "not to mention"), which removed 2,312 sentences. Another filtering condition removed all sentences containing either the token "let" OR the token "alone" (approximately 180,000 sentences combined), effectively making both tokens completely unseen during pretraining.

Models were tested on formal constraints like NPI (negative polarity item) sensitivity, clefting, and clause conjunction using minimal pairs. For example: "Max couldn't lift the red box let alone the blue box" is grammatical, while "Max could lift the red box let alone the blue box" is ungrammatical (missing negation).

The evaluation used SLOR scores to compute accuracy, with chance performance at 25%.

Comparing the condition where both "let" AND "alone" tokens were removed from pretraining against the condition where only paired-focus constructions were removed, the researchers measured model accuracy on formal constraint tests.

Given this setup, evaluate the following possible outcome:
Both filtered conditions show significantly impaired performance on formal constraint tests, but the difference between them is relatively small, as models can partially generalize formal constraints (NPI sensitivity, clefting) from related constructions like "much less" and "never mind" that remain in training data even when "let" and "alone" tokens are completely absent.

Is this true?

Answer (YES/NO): NO